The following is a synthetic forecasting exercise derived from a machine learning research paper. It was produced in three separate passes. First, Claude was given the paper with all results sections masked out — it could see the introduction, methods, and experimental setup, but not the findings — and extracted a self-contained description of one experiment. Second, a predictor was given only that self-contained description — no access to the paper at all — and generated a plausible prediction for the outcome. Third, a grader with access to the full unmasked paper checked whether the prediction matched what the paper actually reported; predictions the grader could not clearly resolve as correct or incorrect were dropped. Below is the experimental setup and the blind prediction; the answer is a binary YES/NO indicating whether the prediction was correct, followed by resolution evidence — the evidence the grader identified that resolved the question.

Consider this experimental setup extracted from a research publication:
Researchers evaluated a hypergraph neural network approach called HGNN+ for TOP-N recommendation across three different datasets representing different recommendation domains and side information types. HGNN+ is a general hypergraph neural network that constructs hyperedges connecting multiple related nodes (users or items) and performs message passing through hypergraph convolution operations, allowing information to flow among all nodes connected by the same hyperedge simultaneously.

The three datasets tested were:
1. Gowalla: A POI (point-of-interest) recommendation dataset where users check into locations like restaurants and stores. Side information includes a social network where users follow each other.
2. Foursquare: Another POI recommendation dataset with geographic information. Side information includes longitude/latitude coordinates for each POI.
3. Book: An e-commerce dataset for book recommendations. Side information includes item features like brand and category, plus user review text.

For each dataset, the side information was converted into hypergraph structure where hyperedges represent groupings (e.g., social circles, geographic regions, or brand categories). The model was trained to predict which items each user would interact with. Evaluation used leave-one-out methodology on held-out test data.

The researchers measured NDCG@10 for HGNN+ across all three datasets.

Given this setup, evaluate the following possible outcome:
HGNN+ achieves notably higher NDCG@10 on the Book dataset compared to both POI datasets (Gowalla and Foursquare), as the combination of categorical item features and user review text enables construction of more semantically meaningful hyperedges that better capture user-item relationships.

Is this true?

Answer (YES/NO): NO